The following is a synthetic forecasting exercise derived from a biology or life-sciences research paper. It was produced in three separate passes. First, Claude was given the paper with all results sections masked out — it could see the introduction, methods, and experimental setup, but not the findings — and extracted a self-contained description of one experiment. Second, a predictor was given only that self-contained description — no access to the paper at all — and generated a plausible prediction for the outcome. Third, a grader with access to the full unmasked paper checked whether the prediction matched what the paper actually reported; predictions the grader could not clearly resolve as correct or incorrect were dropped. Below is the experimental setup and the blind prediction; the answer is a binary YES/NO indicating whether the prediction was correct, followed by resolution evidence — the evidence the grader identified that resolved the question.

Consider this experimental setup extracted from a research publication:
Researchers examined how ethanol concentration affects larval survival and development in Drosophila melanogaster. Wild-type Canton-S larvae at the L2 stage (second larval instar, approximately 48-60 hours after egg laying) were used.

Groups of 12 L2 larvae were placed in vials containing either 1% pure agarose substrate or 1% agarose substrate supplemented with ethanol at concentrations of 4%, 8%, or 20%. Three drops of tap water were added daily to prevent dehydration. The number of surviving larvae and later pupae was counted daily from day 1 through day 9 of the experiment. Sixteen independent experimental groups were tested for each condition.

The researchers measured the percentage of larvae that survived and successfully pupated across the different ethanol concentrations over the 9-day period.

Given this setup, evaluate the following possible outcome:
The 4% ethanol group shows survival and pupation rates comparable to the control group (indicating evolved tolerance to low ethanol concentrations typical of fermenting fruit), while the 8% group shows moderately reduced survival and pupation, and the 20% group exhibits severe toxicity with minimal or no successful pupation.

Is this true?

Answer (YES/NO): NO